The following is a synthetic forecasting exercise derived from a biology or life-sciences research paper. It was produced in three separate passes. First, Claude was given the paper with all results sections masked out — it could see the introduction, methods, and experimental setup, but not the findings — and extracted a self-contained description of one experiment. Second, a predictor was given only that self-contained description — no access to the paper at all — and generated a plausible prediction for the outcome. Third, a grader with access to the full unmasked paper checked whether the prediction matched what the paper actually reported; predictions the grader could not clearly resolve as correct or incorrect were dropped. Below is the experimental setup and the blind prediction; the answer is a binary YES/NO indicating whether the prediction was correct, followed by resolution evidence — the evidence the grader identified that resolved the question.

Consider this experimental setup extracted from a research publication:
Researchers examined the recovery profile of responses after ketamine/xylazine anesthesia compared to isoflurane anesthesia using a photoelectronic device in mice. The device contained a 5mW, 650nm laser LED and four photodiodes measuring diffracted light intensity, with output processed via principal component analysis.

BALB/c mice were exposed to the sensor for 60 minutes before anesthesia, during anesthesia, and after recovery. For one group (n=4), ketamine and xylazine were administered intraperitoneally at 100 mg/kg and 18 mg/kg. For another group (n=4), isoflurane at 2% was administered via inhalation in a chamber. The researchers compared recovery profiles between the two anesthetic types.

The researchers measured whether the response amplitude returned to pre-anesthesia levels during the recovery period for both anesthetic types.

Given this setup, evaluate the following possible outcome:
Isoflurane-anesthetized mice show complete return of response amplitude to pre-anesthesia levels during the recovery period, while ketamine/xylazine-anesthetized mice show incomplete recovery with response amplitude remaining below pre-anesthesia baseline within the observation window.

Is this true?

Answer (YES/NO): YES